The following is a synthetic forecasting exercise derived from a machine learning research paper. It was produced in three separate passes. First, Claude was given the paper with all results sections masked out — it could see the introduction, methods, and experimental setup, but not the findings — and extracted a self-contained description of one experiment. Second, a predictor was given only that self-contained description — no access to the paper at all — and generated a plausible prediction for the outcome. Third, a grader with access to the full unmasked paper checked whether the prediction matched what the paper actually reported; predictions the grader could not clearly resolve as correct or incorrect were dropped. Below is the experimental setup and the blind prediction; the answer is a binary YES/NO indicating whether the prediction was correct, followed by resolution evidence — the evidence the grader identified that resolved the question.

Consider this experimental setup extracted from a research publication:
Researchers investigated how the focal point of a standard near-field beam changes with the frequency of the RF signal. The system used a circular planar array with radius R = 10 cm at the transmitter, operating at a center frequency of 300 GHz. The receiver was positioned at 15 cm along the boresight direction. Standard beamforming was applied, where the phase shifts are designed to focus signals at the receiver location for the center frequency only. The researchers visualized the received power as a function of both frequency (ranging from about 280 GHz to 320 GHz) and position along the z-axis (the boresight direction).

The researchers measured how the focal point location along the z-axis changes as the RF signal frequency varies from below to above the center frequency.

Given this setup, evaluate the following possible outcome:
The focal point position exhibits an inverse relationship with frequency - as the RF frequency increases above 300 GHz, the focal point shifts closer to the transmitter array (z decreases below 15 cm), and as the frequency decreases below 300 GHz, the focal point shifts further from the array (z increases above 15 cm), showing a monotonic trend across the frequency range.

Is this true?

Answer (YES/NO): NO